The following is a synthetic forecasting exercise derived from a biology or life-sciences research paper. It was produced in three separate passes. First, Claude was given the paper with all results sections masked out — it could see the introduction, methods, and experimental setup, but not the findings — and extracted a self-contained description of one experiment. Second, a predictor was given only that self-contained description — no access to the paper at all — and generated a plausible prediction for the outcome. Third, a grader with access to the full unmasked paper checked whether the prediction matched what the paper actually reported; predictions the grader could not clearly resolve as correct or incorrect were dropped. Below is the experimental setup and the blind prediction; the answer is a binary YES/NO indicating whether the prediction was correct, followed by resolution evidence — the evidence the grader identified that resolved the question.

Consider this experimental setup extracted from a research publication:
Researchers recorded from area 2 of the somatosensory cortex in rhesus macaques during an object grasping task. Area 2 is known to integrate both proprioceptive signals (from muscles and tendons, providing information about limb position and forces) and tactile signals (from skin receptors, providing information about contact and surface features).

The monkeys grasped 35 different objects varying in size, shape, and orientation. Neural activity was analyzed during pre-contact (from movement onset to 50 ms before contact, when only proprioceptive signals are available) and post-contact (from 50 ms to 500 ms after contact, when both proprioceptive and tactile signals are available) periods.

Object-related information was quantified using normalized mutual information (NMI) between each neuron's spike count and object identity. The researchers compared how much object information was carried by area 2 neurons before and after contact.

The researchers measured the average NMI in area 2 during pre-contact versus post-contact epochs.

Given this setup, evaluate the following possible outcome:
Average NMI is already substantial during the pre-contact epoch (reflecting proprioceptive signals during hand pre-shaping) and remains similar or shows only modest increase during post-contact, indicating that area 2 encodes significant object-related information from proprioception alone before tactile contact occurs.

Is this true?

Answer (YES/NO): NO